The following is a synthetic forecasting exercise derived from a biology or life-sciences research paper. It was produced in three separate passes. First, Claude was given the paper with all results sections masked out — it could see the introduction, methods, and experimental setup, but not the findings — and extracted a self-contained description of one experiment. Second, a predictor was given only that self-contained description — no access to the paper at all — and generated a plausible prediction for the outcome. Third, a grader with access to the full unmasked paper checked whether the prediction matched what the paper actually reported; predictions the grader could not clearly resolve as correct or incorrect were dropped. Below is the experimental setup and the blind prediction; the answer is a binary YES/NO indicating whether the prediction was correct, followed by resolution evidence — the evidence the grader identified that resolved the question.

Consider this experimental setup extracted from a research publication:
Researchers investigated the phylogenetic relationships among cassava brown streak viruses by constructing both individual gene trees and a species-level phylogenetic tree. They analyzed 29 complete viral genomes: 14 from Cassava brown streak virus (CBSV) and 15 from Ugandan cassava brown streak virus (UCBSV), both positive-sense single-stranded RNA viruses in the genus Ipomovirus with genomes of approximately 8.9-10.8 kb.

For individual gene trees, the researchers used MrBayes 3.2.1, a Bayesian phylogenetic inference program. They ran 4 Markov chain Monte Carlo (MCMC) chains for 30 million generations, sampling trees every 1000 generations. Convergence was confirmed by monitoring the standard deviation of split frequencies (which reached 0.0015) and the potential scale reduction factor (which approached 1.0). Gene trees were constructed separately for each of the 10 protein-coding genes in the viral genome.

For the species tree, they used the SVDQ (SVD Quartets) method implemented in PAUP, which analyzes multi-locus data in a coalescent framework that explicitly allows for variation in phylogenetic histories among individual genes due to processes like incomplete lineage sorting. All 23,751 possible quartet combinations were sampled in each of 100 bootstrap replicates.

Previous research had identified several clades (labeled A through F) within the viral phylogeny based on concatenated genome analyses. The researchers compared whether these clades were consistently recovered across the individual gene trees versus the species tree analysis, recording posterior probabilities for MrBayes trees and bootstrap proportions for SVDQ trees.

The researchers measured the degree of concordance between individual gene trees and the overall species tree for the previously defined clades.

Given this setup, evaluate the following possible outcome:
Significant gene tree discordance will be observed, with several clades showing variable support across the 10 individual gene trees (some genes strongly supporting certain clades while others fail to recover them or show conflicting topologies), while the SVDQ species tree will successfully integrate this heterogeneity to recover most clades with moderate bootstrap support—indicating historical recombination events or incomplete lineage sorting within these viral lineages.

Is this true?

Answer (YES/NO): NO